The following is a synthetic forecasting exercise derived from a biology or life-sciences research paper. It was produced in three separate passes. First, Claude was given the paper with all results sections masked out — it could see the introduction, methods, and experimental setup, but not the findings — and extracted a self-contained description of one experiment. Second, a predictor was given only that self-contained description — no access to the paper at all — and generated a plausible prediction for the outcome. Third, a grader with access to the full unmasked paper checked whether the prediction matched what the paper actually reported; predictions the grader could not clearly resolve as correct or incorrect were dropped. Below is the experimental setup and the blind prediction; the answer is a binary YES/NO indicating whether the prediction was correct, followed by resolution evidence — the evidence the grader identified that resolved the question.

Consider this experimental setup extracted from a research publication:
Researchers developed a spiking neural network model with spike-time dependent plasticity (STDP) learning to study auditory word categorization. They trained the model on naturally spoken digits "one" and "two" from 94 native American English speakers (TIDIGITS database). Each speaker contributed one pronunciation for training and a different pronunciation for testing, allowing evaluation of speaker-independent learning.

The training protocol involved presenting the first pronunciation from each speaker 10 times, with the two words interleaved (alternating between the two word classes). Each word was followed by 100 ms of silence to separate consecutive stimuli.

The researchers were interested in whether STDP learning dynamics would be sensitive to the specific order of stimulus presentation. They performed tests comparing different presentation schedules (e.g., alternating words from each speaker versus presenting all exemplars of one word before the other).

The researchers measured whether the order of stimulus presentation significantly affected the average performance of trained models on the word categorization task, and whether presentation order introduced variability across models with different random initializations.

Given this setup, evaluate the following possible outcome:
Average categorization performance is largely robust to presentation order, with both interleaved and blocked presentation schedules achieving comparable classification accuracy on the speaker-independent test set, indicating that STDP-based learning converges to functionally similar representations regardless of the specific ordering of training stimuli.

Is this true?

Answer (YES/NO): YES